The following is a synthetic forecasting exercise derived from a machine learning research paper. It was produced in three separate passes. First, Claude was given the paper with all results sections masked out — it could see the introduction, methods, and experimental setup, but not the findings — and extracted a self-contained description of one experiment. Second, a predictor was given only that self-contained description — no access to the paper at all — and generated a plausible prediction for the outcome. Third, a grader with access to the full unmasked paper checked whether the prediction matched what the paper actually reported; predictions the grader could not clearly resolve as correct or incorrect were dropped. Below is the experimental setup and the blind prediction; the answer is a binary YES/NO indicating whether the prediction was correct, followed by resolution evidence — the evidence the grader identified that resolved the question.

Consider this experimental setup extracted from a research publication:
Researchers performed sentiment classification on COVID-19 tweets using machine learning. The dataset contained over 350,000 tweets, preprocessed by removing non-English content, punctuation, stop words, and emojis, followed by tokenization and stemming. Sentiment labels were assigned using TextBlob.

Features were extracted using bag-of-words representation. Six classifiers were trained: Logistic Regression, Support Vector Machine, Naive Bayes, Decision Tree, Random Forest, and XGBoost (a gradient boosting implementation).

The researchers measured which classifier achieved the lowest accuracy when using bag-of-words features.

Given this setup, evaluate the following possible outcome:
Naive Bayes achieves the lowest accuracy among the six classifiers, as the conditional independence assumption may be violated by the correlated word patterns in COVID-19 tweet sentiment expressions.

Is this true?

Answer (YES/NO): NO